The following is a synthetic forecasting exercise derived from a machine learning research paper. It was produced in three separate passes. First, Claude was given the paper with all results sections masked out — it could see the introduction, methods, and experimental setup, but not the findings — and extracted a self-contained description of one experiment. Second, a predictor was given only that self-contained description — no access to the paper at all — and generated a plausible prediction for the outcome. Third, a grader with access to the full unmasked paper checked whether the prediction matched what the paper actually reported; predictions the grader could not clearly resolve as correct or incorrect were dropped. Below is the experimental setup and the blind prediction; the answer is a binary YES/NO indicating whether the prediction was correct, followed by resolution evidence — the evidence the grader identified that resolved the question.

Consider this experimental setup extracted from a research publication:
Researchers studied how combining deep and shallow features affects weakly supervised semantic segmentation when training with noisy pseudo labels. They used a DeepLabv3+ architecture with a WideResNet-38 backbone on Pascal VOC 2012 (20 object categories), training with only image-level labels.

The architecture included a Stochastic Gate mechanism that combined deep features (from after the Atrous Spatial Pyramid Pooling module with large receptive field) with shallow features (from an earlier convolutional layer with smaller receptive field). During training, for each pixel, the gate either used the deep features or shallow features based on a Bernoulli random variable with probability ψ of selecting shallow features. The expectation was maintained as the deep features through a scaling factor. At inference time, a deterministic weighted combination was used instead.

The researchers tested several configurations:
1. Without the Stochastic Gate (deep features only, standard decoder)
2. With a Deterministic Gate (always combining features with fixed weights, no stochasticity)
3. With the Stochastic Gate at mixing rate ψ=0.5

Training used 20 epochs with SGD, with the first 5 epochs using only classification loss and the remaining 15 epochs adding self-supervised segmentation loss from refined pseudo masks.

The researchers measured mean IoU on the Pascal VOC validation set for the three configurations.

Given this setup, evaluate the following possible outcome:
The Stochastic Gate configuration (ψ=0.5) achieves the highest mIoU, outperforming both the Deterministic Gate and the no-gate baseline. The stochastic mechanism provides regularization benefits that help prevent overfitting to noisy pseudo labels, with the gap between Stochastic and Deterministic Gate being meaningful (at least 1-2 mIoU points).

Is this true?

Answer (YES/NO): YES